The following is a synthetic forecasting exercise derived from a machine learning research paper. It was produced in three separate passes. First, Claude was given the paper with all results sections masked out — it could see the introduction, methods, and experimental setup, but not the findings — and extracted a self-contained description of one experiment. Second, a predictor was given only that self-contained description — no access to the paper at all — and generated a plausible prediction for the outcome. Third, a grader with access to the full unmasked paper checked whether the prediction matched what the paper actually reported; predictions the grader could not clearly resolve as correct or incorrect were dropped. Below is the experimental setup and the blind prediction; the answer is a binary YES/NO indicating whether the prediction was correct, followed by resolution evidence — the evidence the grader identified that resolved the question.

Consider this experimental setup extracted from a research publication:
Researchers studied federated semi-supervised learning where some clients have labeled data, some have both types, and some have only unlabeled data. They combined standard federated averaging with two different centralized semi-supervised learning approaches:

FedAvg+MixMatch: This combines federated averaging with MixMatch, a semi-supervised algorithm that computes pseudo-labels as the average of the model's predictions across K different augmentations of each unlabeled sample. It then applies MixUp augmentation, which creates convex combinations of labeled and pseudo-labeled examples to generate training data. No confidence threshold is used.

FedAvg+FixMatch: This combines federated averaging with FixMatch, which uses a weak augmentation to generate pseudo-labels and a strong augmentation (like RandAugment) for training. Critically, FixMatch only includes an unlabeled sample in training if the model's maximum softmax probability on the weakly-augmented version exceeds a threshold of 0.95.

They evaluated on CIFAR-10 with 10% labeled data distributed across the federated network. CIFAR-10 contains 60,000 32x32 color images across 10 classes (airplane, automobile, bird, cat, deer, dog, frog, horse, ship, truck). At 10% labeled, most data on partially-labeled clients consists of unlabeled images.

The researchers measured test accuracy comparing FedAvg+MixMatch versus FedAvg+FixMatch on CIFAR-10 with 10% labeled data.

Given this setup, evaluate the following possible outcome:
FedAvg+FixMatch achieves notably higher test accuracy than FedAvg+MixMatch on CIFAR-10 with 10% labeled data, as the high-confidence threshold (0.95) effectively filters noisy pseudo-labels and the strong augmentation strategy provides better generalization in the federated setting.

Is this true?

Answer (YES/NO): YES